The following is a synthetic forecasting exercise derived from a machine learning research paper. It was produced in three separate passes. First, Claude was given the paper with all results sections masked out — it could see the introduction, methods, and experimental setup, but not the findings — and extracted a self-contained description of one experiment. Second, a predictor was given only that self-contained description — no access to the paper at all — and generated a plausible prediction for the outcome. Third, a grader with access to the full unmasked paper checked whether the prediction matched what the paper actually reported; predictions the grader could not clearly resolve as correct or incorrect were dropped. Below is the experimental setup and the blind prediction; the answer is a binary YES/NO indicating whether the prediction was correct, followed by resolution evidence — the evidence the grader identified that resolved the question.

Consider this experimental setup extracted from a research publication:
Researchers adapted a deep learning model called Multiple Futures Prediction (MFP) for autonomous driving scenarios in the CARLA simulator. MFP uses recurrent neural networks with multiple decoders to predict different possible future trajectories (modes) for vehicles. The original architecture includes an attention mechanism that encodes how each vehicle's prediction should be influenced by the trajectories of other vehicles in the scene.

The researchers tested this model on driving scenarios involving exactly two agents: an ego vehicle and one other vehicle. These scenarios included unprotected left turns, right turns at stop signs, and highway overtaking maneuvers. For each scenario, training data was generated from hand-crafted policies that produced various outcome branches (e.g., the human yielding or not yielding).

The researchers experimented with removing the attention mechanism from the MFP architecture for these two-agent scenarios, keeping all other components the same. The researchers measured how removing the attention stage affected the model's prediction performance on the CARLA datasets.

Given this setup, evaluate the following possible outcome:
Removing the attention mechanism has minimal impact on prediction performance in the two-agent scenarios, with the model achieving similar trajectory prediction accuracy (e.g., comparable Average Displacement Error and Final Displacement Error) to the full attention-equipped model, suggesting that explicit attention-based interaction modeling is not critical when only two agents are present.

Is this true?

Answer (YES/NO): NO